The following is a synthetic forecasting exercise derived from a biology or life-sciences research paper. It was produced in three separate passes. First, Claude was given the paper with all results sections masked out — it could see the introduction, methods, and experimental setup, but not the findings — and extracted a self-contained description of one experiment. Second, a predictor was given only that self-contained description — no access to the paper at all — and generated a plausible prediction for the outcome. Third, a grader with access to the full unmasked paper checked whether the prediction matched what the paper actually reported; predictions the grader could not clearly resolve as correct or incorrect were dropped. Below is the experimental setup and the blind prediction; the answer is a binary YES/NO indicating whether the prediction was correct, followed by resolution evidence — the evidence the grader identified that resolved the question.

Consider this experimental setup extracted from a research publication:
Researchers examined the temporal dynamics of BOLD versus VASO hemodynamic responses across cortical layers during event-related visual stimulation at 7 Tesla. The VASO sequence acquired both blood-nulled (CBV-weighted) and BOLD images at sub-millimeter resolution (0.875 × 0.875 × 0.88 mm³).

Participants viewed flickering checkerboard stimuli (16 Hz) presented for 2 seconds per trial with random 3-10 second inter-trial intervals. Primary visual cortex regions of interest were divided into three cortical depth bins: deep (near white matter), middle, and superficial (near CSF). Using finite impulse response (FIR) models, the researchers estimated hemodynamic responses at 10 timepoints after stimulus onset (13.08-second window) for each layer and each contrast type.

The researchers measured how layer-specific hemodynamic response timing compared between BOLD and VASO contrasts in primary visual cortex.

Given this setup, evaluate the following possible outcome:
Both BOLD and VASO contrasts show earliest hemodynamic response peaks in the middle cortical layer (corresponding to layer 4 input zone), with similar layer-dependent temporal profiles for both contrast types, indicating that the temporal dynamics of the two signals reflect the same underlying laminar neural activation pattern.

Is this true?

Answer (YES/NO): NO